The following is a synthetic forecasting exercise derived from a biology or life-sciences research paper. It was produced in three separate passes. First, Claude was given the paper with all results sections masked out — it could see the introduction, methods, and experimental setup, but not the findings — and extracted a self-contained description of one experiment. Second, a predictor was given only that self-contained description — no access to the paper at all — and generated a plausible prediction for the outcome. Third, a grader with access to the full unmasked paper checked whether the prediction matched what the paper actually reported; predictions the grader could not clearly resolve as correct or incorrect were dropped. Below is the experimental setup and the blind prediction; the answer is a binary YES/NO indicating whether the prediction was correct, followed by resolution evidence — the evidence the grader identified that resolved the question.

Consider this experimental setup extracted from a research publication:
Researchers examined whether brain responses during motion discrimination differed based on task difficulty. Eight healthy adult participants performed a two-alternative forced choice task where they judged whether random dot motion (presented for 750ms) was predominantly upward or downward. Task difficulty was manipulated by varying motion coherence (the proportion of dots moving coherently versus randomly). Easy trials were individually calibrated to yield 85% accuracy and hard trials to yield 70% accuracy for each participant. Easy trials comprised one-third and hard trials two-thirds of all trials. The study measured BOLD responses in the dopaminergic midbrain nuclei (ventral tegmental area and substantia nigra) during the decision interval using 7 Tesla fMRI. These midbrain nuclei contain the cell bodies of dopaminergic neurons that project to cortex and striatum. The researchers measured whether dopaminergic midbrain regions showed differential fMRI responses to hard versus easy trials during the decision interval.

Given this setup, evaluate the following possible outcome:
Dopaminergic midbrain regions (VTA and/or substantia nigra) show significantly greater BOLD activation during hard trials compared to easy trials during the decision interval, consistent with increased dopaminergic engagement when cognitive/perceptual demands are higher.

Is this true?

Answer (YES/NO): NO